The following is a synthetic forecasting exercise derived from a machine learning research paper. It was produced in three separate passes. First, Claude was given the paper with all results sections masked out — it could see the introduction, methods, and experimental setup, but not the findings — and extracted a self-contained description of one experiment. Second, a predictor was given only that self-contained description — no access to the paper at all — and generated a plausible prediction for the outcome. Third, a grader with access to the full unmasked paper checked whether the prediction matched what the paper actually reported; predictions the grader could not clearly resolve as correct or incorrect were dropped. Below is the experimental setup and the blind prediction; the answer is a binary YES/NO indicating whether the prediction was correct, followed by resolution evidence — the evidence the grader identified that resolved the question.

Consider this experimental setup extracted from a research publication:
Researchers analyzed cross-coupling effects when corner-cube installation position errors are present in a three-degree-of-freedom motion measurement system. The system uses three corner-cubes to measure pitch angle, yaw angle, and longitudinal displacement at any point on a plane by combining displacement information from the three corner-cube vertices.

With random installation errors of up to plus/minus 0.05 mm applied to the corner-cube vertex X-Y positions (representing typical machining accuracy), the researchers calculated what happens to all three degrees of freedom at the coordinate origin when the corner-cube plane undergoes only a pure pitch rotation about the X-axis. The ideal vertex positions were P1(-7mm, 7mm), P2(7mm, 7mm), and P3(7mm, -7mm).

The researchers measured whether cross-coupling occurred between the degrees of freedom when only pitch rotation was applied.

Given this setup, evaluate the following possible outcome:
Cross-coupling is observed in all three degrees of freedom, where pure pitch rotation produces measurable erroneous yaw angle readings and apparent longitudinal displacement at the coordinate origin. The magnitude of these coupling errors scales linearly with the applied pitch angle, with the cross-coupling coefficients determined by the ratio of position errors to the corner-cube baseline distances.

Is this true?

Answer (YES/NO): YES